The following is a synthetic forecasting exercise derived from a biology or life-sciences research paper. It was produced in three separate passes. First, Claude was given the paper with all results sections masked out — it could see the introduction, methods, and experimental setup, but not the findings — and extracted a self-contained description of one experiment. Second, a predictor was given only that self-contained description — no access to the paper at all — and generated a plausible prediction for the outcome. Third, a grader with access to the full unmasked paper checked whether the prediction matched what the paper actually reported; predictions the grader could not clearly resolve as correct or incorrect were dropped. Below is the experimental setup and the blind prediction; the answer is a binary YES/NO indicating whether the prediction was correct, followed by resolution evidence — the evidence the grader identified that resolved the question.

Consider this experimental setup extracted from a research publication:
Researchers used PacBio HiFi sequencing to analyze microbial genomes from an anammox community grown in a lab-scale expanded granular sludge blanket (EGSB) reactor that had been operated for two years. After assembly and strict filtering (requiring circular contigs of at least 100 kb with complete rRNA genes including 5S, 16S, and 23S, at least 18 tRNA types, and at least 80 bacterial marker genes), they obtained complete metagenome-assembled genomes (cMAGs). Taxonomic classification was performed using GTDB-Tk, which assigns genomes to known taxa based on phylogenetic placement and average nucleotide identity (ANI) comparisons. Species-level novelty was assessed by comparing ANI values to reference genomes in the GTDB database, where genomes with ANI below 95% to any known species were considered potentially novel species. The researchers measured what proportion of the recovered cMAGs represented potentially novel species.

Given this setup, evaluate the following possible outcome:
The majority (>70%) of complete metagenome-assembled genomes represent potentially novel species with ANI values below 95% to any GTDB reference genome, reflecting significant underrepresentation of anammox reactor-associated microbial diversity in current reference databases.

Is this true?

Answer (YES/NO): NO